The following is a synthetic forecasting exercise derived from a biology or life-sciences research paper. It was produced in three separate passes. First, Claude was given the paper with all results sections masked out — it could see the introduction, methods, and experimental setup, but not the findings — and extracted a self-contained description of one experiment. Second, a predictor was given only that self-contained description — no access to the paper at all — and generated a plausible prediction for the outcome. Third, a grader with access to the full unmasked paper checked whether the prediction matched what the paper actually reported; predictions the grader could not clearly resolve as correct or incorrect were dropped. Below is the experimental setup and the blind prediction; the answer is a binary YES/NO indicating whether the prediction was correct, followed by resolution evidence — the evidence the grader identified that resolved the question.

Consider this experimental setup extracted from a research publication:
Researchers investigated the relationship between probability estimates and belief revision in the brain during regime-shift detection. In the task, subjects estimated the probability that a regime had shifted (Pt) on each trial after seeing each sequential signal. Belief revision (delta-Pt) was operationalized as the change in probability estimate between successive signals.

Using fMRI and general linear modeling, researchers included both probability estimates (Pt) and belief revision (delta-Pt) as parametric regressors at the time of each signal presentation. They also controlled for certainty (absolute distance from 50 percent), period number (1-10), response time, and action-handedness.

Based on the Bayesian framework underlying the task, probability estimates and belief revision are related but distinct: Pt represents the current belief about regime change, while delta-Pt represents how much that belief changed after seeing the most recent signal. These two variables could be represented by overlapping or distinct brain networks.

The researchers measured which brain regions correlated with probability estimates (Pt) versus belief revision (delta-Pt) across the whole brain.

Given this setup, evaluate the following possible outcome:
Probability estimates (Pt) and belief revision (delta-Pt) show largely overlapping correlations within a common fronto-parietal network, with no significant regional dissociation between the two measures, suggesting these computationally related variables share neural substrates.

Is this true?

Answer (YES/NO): NO